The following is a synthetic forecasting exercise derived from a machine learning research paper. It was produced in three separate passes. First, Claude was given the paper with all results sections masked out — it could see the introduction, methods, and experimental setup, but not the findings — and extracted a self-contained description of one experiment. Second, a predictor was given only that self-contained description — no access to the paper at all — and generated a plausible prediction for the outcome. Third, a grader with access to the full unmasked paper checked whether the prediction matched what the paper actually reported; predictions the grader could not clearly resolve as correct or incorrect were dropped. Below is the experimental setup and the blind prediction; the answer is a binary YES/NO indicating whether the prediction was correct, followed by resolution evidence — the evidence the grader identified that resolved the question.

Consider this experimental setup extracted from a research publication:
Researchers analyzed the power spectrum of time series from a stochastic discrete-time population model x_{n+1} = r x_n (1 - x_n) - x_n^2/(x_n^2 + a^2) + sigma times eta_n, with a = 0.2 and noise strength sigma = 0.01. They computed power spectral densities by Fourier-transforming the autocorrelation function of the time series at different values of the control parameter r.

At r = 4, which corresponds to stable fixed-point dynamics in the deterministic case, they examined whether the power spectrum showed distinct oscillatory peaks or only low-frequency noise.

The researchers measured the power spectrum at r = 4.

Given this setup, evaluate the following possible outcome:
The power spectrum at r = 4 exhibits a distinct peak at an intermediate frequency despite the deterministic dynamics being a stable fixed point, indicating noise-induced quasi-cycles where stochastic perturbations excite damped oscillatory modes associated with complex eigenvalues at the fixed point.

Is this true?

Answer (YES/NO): NO